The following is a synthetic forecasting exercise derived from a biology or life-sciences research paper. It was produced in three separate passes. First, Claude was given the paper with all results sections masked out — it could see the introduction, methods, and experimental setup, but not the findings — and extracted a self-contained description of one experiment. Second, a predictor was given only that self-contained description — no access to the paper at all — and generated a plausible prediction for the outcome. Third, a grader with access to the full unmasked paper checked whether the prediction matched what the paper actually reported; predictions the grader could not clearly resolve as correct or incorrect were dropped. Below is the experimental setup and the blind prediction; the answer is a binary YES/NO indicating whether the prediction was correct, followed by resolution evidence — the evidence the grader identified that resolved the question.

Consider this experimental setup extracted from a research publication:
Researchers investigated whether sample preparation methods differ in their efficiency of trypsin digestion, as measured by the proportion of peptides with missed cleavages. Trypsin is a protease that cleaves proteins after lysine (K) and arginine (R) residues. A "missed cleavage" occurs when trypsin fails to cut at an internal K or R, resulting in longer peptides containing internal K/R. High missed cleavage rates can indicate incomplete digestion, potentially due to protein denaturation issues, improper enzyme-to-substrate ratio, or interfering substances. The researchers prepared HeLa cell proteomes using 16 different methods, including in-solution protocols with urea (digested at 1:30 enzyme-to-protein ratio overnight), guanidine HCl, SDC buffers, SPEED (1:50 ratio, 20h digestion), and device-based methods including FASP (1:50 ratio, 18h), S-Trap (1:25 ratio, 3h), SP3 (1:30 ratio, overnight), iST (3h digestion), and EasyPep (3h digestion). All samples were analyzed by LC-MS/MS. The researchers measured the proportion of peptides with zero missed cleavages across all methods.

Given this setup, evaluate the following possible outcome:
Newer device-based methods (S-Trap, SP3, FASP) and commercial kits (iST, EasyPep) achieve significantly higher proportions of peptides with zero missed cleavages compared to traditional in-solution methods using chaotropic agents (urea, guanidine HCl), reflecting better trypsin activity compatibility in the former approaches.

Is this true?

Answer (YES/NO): NO